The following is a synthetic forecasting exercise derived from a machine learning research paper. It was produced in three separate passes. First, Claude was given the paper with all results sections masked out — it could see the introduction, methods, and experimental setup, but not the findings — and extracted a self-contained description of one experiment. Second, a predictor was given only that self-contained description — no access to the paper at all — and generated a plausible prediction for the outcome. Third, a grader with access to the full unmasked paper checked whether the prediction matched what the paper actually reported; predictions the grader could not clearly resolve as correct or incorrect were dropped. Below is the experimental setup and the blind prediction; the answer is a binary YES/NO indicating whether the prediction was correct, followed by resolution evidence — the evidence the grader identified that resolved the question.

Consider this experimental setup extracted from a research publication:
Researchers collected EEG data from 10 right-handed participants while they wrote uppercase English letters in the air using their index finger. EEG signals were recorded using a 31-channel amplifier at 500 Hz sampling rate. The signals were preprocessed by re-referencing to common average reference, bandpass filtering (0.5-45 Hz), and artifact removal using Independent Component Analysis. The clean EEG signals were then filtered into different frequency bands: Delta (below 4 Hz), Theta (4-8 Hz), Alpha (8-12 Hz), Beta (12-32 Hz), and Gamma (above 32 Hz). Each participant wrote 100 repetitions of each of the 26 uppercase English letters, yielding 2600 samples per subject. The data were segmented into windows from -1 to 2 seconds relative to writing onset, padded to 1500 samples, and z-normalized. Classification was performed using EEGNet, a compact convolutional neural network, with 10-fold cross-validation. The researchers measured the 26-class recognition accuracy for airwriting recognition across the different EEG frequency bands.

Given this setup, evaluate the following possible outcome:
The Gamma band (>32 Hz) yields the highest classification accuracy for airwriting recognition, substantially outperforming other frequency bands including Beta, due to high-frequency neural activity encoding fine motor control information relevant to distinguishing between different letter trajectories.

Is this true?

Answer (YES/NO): NO